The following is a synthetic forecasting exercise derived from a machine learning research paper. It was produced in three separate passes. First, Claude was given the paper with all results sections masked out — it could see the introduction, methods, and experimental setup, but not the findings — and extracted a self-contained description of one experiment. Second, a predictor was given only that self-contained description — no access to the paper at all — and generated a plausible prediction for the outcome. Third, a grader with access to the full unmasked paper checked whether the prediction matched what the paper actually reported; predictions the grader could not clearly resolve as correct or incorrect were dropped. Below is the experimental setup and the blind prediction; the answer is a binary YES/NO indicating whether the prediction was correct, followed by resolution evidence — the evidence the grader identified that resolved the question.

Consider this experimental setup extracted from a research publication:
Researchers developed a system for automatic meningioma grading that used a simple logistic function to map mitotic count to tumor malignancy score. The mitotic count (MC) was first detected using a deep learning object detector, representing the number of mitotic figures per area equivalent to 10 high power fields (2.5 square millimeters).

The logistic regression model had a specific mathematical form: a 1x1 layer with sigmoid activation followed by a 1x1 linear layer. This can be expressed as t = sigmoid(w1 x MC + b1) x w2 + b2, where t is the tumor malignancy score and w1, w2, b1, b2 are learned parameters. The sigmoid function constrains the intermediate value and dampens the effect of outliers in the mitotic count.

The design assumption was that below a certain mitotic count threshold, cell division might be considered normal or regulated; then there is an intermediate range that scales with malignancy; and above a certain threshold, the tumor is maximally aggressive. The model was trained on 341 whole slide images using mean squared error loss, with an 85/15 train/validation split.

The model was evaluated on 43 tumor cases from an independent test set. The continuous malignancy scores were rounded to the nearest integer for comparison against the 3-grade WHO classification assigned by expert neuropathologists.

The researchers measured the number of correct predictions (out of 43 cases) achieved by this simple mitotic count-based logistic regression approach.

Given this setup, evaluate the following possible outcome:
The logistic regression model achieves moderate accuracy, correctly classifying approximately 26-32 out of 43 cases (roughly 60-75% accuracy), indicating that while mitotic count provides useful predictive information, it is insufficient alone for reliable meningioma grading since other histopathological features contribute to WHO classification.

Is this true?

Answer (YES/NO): NO